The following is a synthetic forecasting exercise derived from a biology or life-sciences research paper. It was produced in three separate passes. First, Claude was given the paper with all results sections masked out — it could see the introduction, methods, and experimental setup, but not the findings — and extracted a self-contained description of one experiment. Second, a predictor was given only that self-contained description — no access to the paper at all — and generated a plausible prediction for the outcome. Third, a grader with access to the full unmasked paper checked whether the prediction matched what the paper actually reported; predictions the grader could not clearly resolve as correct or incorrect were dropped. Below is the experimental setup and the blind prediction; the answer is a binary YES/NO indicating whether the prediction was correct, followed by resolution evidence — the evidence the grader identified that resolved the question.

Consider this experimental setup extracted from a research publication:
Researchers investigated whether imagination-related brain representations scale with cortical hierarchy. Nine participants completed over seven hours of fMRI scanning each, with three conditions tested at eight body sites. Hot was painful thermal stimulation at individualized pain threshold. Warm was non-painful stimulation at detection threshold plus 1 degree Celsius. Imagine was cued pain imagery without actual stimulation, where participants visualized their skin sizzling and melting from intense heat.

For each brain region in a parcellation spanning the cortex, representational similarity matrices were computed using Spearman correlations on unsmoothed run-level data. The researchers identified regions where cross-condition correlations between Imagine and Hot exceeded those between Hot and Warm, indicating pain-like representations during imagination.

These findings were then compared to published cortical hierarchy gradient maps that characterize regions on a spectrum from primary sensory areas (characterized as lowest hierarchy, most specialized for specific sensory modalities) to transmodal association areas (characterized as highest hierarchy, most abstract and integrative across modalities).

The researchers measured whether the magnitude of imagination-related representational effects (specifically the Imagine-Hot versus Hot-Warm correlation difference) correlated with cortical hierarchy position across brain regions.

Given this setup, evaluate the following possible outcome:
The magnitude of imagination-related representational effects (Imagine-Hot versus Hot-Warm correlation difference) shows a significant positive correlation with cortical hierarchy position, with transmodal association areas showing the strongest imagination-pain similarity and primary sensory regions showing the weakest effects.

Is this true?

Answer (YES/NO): YES